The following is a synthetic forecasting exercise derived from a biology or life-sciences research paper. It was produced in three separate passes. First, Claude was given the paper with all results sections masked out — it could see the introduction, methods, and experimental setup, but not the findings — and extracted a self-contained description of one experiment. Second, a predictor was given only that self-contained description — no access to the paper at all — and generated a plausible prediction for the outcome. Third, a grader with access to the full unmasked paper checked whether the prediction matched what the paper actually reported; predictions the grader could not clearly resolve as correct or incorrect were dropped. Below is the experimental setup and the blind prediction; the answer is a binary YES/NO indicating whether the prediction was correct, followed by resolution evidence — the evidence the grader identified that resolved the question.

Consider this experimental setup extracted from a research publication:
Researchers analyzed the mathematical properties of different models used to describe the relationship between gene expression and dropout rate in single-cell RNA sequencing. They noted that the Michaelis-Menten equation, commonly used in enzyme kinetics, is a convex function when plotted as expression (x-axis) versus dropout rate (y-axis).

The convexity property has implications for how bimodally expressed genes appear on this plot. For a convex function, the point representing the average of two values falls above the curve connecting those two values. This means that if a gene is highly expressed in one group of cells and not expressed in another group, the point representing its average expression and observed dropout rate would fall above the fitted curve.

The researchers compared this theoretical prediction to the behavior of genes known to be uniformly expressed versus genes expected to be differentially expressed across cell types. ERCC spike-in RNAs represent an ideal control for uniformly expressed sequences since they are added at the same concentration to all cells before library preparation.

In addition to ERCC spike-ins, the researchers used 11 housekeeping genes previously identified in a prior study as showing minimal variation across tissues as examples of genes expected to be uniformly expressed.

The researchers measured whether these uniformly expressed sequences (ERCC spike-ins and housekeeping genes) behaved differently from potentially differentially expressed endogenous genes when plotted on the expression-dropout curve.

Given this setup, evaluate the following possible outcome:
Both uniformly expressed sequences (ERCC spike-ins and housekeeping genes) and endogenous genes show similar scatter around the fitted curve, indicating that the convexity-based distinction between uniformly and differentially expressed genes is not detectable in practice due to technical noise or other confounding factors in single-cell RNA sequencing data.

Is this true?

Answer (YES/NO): NO